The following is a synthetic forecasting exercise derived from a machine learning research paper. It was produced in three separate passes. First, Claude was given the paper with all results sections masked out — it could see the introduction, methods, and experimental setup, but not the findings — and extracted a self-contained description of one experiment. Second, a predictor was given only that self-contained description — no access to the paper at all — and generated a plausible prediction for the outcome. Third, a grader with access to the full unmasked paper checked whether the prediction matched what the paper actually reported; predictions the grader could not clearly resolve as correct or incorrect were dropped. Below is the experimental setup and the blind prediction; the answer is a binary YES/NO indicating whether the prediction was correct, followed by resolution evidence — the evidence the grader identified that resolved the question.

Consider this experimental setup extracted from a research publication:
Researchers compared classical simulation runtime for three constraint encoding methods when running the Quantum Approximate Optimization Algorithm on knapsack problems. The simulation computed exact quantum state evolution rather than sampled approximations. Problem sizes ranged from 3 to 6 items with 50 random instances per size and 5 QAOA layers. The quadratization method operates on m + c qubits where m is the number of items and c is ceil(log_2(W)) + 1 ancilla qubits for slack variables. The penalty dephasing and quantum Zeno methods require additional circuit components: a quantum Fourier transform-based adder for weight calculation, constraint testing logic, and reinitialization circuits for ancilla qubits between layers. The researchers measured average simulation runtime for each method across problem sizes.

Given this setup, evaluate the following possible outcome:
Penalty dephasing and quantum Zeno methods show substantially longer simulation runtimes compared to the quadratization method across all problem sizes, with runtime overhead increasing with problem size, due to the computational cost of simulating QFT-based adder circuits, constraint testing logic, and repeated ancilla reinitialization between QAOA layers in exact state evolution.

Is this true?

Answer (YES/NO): NO